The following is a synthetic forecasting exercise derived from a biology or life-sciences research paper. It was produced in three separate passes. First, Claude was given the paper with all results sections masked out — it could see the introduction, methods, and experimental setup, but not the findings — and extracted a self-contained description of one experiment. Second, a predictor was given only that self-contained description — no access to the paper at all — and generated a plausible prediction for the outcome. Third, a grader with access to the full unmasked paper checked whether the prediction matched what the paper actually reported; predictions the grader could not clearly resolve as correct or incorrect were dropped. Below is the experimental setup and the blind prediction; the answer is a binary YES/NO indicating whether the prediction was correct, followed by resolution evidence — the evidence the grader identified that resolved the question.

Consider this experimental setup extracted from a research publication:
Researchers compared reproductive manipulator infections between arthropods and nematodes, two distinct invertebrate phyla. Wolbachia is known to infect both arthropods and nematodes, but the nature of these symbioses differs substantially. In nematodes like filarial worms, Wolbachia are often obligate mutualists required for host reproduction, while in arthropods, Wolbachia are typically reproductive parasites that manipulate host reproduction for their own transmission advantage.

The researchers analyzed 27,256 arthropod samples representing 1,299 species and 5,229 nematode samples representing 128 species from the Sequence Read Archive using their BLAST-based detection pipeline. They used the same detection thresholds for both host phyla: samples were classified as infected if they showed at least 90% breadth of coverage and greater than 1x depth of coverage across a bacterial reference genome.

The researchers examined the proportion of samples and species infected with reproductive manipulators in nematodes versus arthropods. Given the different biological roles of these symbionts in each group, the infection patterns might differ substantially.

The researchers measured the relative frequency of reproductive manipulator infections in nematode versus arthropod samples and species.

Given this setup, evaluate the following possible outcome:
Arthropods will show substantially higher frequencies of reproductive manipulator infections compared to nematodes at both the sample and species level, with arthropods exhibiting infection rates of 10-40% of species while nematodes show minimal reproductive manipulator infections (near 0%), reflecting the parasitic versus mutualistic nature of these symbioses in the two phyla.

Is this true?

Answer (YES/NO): NO